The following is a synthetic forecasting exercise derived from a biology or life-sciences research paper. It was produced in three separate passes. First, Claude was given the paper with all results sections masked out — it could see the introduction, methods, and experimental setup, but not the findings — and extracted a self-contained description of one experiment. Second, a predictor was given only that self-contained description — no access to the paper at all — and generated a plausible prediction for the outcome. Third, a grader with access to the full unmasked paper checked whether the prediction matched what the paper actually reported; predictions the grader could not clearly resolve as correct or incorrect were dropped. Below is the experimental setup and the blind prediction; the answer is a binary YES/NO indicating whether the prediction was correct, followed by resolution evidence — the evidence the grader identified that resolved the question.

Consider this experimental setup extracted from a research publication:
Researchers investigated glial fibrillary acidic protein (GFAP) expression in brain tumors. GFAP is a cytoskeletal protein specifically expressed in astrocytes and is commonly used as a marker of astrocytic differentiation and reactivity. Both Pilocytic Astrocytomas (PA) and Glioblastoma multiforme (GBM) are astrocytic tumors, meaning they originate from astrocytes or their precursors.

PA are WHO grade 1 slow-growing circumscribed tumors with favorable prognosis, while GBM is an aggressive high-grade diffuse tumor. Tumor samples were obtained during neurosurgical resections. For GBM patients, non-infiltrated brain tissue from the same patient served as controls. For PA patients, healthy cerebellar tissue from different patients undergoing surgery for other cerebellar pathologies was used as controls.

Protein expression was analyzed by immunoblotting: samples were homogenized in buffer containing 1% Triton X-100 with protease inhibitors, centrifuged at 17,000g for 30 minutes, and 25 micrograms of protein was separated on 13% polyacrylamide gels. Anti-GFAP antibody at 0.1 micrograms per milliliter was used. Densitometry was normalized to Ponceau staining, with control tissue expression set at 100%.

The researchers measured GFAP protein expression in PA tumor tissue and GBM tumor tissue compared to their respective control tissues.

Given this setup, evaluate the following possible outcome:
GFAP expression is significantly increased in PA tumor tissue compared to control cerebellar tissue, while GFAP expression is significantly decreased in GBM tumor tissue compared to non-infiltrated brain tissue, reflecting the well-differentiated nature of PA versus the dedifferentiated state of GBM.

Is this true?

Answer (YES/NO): NO